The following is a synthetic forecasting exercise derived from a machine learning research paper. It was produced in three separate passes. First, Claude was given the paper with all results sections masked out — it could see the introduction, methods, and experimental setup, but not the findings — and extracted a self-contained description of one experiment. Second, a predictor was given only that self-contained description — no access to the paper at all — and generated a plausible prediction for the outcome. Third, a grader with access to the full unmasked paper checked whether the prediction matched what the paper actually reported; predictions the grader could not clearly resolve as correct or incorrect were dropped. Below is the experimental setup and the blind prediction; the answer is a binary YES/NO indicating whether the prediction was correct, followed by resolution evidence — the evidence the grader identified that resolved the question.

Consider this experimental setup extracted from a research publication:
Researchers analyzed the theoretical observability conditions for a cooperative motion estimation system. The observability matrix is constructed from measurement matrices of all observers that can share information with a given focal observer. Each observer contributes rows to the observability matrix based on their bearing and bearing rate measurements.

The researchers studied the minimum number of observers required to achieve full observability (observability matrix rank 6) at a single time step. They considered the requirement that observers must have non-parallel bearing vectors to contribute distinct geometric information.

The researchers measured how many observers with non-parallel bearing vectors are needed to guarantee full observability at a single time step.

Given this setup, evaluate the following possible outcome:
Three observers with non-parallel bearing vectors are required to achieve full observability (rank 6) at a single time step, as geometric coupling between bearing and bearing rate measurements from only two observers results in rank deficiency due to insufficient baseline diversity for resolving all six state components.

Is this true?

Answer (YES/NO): NO